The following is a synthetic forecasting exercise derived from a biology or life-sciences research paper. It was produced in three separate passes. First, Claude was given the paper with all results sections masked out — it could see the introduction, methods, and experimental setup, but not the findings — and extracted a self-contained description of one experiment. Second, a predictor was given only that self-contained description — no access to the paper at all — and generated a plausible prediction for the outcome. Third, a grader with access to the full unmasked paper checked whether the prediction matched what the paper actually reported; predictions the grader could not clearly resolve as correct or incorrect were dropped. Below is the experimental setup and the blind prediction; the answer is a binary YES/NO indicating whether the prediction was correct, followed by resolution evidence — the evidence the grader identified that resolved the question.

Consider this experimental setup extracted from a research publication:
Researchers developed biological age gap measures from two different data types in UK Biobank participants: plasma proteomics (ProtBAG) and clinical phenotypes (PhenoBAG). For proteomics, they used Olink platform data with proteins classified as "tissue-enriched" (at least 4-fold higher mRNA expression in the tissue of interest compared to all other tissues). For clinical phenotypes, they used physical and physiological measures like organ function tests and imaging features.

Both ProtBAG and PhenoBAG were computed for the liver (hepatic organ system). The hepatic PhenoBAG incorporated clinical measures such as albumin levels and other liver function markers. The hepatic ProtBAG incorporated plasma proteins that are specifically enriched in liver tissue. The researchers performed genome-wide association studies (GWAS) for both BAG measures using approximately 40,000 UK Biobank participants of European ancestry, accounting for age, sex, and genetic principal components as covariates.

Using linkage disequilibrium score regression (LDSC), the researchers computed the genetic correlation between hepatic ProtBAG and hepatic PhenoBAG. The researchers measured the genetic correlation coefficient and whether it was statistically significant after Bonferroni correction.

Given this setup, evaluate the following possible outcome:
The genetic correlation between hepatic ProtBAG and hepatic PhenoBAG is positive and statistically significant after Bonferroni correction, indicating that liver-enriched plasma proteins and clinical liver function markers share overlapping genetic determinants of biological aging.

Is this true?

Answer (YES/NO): YES